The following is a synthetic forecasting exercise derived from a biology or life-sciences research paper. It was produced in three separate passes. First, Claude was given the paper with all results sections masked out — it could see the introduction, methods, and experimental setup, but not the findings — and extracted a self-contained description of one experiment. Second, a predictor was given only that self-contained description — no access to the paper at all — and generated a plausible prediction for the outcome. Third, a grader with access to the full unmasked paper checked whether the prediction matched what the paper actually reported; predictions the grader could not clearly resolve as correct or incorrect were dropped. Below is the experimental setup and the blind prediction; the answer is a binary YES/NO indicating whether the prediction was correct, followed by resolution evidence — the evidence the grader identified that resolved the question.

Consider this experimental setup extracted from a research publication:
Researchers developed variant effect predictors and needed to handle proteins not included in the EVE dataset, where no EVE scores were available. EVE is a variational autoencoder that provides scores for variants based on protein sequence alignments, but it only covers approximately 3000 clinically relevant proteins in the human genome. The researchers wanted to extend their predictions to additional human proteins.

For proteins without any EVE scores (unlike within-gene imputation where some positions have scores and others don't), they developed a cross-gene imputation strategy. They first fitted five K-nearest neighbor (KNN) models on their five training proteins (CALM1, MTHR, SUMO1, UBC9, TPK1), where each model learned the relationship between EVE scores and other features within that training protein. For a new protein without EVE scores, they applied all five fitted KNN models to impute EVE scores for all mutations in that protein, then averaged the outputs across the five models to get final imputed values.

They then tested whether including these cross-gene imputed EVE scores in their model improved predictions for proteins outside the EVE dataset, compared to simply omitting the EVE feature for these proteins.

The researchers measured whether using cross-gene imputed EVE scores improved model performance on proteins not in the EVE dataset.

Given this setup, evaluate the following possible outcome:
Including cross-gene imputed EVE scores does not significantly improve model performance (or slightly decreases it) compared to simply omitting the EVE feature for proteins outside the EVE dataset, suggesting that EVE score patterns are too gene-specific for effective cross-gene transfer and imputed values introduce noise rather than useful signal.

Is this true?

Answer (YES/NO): NO